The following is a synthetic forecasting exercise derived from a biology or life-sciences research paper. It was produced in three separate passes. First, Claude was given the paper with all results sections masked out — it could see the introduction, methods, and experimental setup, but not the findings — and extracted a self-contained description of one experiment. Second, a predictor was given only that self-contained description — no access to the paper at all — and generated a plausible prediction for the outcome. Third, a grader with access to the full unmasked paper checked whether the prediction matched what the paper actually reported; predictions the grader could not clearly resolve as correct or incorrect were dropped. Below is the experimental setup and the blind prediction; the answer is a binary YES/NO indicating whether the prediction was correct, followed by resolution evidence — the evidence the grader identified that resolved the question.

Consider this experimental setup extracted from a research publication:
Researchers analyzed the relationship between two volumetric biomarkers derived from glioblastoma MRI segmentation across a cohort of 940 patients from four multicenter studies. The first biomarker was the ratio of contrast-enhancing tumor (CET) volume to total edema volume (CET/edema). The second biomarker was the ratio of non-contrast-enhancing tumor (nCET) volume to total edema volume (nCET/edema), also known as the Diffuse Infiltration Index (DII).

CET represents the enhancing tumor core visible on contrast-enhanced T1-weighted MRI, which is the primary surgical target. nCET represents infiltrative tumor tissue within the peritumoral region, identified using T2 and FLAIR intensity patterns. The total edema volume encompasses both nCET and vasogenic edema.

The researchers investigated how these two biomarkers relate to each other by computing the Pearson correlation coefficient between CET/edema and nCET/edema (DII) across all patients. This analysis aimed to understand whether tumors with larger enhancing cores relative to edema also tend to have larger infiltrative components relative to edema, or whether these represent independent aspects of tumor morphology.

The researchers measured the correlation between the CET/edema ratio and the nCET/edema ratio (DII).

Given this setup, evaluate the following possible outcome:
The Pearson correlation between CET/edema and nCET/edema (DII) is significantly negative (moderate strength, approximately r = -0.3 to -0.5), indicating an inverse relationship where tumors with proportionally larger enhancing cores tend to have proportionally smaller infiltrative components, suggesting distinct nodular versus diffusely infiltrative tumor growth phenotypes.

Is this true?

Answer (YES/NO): NO